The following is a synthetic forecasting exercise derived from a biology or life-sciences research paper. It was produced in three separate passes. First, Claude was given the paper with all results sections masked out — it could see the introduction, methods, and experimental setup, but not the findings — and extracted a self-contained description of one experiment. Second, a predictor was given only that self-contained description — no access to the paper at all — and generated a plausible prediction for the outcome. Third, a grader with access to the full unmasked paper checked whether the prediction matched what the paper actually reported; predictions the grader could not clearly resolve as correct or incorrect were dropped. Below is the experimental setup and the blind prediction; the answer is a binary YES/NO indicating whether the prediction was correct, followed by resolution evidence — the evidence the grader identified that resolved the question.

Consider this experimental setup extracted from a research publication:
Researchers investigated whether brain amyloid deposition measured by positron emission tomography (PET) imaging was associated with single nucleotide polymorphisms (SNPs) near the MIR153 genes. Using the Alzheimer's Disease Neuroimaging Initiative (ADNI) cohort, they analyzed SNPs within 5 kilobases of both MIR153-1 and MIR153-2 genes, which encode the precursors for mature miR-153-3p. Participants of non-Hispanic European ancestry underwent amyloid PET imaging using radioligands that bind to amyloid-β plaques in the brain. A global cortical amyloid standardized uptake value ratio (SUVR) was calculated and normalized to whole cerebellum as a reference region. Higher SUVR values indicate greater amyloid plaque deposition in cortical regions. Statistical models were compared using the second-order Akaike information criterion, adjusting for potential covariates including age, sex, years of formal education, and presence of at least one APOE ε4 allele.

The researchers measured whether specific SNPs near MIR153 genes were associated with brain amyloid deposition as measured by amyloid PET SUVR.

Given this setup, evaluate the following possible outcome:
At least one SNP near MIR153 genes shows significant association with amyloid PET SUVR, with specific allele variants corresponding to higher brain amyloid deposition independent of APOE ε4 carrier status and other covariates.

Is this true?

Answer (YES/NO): NO